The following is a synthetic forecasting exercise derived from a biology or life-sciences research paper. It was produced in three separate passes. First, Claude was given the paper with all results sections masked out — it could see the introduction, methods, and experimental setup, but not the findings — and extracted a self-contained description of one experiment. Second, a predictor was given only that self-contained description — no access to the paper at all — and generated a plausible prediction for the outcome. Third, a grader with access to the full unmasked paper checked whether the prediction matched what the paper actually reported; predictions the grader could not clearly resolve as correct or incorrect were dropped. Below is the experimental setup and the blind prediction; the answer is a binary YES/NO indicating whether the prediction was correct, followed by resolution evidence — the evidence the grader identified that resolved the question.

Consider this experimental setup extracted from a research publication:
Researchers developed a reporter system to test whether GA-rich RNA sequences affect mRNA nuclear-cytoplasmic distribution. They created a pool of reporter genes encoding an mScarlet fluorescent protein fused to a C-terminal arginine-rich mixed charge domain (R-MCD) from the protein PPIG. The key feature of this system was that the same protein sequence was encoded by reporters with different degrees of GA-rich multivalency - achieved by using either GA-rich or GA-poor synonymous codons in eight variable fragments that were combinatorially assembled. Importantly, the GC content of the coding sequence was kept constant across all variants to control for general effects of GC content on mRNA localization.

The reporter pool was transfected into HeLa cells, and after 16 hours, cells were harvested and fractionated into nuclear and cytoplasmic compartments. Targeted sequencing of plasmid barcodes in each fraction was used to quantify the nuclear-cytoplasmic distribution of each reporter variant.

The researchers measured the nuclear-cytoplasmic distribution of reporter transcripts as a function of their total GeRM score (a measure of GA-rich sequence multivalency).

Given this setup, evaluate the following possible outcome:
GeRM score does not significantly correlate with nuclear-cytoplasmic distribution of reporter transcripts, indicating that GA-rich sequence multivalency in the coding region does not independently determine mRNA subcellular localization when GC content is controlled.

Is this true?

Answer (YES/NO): NO